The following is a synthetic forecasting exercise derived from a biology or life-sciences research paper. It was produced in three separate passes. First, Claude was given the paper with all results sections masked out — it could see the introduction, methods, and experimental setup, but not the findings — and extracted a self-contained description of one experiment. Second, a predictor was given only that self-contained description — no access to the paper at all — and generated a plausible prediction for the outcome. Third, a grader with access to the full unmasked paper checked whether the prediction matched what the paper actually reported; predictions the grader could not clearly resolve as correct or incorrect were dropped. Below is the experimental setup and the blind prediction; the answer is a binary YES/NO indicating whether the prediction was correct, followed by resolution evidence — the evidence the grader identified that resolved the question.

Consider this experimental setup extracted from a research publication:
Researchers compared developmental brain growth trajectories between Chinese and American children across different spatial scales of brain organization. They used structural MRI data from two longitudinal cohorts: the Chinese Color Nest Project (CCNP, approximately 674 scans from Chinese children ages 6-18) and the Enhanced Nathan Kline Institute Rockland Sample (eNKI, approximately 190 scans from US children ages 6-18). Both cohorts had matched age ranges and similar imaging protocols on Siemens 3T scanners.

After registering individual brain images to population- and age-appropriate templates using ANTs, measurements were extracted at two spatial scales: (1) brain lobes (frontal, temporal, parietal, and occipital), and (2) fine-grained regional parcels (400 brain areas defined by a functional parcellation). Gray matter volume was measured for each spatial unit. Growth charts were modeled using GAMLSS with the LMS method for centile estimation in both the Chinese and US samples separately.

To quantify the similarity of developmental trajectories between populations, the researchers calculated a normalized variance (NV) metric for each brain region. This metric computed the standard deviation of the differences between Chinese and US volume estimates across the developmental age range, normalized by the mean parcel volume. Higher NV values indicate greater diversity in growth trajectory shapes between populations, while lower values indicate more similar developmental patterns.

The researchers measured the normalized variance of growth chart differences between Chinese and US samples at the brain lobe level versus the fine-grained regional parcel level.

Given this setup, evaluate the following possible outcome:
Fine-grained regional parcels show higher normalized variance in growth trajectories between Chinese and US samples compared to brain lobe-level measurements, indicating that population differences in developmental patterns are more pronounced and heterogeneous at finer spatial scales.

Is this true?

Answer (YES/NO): YES